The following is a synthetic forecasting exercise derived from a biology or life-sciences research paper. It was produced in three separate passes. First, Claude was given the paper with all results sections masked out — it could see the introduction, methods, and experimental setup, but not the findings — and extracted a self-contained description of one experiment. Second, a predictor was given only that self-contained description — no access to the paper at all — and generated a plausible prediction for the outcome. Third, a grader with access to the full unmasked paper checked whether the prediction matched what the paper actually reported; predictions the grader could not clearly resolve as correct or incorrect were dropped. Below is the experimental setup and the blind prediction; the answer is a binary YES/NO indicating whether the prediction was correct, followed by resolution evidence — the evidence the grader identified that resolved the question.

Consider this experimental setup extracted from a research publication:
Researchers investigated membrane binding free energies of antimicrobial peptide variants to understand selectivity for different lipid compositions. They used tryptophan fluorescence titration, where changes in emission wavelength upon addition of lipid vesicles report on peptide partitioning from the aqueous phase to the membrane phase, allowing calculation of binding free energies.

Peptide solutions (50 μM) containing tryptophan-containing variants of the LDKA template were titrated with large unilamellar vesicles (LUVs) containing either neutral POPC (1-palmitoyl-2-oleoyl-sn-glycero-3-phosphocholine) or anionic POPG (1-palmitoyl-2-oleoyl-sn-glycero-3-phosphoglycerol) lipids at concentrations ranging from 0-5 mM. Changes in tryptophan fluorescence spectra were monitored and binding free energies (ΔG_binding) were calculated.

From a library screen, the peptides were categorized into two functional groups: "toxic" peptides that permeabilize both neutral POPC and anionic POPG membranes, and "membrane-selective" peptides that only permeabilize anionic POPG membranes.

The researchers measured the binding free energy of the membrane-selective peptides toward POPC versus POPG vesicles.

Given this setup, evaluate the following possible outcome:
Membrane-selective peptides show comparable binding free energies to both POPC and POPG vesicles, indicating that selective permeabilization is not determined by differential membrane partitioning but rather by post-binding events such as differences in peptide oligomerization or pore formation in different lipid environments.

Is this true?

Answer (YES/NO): NO